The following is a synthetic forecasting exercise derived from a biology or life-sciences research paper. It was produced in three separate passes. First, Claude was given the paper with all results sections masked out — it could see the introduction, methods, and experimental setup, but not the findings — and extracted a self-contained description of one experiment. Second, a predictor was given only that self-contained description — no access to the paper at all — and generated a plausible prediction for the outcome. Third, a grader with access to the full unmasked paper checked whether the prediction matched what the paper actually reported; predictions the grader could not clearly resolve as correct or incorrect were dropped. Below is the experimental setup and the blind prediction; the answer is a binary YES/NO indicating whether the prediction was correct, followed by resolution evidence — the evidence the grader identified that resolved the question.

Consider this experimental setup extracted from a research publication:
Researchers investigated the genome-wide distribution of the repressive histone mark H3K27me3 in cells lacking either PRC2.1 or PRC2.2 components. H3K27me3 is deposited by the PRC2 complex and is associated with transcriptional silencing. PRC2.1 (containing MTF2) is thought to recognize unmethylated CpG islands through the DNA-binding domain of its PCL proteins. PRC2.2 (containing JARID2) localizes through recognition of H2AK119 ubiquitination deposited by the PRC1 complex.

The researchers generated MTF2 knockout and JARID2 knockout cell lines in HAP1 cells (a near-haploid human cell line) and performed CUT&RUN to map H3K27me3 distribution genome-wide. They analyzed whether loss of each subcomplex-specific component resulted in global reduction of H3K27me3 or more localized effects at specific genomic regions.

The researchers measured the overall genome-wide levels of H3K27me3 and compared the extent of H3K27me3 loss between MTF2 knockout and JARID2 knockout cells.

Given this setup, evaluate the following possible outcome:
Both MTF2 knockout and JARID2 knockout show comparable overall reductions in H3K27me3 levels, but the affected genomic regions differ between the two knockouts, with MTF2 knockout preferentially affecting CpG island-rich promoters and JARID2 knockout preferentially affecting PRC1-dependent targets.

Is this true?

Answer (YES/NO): NO